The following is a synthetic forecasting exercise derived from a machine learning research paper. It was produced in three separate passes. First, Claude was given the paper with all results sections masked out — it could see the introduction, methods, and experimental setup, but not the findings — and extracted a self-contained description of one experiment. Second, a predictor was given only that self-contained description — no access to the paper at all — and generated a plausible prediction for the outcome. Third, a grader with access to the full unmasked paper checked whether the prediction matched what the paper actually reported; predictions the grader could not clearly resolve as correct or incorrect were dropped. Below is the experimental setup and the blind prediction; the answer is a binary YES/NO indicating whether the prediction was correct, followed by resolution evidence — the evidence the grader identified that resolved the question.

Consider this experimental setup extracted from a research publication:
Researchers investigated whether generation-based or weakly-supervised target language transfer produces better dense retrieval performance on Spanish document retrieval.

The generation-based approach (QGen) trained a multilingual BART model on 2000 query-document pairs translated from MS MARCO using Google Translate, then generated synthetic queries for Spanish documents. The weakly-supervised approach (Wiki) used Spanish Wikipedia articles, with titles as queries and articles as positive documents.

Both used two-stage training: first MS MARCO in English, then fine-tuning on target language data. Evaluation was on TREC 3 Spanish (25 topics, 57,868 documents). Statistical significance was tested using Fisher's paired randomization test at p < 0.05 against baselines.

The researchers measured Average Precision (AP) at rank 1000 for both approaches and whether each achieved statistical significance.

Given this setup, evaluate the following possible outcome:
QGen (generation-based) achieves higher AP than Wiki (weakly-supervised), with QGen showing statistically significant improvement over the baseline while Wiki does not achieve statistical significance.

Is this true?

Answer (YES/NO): NO